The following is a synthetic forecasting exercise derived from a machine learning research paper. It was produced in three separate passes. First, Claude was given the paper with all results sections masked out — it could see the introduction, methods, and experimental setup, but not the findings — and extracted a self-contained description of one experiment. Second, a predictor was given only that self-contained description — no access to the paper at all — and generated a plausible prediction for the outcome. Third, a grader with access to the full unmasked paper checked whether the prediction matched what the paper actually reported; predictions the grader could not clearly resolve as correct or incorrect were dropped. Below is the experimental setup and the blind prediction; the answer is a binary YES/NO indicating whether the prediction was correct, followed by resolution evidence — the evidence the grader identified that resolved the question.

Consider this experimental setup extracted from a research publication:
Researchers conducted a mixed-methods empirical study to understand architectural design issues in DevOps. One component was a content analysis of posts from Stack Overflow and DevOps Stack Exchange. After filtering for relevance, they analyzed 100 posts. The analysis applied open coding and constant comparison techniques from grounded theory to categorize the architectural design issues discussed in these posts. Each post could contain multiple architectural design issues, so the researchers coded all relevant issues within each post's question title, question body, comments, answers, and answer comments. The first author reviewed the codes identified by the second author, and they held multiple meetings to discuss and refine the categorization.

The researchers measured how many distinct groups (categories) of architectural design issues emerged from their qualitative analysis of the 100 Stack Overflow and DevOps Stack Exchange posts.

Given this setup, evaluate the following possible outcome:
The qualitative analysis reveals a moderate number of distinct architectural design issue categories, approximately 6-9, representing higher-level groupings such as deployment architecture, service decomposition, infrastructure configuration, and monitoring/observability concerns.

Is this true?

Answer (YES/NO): NO